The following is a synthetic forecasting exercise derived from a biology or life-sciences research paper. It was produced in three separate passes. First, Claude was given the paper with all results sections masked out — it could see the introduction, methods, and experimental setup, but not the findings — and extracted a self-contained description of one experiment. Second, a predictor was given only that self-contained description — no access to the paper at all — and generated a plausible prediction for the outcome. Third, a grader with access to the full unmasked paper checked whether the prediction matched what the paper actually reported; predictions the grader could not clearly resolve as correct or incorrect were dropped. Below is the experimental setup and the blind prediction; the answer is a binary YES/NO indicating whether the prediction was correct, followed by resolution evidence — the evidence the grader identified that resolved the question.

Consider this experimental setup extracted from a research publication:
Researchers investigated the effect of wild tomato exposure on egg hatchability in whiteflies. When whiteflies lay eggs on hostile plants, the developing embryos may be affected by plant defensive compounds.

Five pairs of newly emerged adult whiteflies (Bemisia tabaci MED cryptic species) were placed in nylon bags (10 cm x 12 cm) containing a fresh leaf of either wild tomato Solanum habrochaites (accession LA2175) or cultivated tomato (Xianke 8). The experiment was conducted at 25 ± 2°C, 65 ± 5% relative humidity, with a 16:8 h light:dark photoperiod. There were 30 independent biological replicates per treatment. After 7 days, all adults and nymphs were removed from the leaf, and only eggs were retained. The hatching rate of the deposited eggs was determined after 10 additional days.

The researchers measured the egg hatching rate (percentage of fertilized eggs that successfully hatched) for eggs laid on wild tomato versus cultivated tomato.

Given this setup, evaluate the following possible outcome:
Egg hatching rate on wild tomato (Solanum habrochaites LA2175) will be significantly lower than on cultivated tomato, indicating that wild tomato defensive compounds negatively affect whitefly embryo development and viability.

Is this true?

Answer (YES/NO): YES